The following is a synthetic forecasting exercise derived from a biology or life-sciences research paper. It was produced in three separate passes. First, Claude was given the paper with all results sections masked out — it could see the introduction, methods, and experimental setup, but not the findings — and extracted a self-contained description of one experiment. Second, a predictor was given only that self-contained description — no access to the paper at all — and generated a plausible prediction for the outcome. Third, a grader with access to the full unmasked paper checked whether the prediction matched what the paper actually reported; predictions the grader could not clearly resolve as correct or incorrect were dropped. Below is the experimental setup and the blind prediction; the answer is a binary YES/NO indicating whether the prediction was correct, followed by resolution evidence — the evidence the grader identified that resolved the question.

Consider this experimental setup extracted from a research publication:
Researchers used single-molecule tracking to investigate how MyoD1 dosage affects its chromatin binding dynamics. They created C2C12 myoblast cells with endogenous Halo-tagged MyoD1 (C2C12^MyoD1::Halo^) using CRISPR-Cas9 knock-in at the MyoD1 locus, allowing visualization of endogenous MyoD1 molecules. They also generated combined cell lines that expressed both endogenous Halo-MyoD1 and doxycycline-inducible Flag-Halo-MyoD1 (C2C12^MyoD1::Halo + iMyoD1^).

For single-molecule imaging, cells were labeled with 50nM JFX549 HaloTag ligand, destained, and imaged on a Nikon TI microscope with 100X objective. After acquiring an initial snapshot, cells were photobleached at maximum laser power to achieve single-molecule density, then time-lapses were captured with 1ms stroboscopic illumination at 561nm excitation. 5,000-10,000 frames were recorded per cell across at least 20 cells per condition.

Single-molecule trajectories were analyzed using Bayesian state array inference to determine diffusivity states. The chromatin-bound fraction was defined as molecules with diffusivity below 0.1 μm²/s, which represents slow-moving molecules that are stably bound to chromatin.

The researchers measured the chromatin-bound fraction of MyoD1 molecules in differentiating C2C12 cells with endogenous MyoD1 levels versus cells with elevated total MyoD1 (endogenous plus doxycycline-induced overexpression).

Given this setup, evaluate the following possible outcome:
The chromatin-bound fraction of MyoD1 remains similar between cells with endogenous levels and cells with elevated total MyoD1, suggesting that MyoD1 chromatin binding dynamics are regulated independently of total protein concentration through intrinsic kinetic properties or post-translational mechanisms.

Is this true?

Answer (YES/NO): YES